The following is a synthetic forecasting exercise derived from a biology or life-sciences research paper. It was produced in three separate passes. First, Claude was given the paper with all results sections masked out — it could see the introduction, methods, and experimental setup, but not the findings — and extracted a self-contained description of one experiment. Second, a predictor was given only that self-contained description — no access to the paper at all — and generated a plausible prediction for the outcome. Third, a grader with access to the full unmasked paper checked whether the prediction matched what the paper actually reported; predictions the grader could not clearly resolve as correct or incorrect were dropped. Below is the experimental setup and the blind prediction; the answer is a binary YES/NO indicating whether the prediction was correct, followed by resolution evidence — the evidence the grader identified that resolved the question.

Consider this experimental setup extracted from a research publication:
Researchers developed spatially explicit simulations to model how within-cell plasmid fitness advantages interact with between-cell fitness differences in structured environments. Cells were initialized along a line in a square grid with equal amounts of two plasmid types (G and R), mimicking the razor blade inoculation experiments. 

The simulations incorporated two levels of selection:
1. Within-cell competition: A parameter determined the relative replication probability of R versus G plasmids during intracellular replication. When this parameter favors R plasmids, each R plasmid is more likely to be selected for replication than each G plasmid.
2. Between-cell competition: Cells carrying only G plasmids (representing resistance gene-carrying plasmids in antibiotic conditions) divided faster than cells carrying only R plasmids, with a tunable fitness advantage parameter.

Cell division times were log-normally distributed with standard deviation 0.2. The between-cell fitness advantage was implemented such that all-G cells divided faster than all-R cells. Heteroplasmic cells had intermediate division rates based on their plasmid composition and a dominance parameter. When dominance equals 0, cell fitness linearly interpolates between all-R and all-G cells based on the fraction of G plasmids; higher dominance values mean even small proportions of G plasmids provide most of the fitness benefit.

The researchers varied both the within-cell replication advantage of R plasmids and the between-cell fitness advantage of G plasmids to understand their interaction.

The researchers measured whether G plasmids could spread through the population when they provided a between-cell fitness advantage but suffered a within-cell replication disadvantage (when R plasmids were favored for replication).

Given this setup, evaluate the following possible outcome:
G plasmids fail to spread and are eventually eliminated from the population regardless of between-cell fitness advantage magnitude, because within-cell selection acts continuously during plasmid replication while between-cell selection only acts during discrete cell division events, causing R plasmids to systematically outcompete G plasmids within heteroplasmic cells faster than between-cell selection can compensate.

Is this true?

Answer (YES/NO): NO